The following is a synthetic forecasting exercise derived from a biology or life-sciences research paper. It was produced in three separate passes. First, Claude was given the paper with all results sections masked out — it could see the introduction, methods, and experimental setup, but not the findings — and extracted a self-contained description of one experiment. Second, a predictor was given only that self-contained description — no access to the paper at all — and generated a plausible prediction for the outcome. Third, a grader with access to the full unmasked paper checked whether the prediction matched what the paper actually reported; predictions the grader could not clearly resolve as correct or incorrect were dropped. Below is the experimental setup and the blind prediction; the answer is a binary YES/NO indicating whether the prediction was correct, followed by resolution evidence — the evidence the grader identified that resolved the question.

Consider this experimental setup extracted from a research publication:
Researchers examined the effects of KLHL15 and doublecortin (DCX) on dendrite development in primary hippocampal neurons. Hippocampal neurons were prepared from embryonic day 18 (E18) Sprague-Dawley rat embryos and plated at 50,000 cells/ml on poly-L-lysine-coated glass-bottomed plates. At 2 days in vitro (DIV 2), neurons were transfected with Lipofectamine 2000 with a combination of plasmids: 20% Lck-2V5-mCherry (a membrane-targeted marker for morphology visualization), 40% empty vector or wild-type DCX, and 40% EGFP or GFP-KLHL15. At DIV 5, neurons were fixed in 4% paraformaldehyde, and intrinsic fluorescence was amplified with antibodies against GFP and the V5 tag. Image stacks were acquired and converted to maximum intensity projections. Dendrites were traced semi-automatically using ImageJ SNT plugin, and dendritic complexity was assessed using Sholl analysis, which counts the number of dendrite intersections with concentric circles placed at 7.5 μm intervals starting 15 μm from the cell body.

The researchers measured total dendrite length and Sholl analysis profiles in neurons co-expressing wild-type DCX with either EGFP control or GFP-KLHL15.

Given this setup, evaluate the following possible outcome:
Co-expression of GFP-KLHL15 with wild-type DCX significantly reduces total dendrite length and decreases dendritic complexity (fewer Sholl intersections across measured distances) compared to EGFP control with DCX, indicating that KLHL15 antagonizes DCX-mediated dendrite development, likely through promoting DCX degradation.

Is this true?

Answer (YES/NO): YES